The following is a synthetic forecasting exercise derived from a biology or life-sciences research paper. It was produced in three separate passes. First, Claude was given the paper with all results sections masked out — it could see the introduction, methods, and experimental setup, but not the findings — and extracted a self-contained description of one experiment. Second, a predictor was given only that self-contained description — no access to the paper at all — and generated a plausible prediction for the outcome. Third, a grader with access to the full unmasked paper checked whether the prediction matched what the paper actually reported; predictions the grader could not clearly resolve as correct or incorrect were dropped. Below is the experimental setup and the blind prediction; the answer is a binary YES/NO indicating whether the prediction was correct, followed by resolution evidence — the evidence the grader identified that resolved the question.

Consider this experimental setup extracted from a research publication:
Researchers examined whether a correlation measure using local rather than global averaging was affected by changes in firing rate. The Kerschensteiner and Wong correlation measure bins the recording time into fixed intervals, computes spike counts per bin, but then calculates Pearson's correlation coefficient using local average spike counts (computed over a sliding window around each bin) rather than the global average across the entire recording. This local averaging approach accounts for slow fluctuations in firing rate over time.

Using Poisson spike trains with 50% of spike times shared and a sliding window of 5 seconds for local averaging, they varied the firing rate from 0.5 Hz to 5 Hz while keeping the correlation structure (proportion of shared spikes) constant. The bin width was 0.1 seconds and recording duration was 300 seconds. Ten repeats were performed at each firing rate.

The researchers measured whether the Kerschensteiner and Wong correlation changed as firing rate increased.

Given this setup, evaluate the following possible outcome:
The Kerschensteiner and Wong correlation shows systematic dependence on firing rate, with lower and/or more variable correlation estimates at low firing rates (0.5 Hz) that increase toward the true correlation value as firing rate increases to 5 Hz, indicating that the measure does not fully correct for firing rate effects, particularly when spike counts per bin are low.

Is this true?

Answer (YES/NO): NO